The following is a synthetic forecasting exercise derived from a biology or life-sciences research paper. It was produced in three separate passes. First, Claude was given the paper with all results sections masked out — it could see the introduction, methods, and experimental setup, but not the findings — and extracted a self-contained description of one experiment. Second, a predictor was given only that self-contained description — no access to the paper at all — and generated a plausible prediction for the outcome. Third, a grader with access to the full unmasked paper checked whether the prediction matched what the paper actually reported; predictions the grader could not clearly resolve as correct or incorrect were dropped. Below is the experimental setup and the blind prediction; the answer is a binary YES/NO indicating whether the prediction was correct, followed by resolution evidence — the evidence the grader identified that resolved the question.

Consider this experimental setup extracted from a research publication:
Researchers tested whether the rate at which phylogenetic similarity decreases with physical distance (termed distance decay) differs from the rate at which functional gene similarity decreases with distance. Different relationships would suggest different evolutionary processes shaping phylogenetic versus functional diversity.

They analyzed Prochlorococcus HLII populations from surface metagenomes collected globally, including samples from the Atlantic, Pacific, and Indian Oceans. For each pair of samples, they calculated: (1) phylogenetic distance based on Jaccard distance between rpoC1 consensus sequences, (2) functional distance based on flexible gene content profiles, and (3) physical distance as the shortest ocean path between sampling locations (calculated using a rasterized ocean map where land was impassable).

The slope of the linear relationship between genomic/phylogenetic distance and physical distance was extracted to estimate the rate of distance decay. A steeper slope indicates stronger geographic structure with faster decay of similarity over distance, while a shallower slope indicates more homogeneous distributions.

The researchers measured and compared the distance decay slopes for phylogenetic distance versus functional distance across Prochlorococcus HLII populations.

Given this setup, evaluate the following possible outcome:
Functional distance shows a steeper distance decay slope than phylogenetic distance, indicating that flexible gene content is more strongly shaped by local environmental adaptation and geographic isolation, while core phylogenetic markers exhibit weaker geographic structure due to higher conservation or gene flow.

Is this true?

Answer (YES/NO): YES